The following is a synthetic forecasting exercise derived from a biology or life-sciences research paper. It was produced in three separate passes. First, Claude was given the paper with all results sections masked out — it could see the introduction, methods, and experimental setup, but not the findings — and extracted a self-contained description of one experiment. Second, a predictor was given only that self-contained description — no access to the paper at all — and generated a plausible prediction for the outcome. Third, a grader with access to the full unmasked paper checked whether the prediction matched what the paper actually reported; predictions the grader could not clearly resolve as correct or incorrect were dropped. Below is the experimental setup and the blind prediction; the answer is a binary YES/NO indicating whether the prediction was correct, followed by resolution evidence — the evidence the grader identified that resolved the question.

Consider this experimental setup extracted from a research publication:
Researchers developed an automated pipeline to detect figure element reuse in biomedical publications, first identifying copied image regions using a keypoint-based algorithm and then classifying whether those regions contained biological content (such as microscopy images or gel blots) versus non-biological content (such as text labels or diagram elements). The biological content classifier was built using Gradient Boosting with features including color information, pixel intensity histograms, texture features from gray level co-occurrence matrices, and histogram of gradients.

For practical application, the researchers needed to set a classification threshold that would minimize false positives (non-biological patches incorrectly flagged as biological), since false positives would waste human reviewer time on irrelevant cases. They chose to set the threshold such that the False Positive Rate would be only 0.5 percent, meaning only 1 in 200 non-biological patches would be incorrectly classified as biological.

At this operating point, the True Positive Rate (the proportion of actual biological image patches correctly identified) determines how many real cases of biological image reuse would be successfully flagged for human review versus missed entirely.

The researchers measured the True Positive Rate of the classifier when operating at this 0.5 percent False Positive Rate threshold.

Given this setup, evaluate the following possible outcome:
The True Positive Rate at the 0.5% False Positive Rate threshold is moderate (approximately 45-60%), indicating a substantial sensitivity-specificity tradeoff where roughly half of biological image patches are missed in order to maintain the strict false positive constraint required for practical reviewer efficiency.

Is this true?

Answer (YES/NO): NO